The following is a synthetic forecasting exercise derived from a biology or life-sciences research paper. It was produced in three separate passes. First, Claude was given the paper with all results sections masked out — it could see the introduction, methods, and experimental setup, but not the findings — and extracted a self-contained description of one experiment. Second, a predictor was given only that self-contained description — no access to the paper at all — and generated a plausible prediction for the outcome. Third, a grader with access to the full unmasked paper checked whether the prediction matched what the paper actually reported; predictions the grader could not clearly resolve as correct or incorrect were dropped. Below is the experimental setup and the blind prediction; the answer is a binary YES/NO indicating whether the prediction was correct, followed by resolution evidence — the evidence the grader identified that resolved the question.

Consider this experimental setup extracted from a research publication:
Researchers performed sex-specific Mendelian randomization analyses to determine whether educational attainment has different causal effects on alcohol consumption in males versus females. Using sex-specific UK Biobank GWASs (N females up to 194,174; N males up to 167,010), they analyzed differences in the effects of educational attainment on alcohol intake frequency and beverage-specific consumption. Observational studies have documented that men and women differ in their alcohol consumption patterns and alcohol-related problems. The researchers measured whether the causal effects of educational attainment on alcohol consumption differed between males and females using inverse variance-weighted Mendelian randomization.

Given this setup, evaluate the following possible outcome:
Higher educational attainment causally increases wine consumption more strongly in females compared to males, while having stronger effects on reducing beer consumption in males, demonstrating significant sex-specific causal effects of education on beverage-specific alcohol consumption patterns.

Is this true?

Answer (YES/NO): NO